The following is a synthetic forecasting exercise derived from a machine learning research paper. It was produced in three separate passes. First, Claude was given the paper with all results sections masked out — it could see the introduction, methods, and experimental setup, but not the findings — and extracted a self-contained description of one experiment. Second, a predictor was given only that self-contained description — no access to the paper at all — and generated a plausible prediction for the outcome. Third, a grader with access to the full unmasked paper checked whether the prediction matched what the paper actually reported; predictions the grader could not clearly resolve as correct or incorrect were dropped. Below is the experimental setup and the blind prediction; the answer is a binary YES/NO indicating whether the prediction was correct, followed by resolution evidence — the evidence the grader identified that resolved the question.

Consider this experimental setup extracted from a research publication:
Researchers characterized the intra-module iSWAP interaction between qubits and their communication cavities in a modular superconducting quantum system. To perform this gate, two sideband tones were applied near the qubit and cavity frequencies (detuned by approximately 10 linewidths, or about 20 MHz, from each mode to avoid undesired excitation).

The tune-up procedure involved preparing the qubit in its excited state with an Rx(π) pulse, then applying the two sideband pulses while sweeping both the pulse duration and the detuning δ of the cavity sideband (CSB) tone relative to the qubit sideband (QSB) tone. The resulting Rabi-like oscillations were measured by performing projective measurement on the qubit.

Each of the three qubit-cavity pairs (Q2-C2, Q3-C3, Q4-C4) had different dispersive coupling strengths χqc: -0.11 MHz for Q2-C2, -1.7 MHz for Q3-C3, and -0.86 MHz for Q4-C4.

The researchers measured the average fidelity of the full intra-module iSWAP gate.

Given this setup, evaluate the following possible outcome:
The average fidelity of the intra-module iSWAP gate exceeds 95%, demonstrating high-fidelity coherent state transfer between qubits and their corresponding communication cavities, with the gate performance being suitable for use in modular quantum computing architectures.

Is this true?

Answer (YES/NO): NO